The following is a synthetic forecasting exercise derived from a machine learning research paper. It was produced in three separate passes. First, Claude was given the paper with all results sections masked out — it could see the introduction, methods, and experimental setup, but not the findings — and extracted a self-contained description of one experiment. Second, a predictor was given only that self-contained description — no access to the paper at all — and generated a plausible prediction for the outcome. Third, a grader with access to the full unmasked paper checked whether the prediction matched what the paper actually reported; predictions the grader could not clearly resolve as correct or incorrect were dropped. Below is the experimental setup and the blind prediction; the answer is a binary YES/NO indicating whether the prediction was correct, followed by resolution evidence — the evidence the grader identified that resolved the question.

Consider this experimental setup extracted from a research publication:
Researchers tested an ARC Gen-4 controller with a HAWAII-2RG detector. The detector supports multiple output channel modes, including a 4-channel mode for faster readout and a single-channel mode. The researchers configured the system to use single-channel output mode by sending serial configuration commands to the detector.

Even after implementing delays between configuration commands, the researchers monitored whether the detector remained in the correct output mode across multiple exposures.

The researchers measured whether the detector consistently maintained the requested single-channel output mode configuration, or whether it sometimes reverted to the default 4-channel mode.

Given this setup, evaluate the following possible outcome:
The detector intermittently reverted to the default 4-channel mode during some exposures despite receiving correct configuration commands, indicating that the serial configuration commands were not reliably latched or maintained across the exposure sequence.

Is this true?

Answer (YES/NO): YES